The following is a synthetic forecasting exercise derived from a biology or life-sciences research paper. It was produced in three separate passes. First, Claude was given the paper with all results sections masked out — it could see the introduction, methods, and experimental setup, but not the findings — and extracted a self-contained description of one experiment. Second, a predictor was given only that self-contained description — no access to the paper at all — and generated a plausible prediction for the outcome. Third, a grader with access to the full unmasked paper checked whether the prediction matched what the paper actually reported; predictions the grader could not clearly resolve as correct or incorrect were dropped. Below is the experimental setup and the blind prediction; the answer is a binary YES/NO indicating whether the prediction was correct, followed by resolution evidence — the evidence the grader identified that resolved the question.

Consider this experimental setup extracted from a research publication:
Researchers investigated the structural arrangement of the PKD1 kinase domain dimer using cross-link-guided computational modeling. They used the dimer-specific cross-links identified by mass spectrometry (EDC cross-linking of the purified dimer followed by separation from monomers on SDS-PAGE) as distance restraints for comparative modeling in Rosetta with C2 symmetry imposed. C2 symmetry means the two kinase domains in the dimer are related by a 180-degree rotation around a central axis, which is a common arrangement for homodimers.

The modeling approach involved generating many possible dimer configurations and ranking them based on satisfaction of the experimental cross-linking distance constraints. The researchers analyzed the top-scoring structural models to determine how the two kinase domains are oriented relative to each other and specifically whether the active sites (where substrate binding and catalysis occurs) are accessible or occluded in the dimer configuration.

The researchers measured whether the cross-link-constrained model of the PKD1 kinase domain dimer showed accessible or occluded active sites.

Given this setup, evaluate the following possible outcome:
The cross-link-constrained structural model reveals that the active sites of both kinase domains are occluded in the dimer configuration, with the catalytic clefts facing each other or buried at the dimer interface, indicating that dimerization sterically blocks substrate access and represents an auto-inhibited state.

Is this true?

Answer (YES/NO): YES